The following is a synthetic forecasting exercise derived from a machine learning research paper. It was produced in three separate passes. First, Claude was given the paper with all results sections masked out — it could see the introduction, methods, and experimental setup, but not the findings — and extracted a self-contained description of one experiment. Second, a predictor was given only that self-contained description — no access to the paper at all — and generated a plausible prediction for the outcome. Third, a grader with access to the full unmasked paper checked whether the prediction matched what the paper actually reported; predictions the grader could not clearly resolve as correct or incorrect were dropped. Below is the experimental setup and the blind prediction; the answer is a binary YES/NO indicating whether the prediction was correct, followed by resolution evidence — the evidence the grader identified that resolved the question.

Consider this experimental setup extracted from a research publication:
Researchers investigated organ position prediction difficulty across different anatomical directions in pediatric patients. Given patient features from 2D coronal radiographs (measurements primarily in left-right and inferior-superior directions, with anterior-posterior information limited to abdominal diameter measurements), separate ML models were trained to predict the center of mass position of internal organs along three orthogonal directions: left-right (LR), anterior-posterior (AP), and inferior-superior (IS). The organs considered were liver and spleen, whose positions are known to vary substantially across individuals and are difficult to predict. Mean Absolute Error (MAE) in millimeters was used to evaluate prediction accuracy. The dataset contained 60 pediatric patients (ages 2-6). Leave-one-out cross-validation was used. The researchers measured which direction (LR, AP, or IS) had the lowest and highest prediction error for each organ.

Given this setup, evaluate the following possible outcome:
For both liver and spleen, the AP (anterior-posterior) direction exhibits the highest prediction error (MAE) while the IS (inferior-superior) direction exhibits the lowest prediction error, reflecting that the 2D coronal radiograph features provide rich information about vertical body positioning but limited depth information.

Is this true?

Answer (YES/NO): NO